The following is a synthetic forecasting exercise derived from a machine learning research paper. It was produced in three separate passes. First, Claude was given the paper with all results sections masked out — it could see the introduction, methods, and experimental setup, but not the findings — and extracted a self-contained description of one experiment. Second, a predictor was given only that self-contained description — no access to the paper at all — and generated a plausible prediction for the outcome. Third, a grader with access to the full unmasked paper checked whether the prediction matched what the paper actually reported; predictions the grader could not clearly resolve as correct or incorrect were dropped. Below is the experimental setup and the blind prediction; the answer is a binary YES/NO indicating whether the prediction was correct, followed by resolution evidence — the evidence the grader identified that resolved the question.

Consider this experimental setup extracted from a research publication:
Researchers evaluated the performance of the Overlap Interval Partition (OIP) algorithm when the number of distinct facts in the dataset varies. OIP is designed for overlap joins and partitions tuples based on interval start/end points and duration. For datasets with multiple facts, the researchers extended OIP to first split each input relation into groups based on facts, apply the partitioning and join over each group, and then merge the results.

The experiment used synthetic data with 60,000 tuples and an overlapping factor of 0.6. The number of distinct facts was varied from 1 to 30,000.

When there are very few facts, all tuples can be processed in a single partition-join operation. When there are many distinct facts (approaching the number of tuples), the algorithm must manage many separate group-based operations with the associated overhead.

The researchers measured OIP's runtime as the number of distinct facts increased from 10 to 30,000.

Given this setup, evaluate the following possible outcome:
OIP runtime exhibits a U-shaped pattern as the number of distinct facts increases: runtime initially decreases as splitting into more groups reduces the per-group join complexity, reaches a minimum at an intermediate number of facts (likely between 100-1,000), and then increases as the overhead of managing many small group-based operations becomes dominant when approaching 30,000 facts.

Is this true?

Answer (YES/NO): YES